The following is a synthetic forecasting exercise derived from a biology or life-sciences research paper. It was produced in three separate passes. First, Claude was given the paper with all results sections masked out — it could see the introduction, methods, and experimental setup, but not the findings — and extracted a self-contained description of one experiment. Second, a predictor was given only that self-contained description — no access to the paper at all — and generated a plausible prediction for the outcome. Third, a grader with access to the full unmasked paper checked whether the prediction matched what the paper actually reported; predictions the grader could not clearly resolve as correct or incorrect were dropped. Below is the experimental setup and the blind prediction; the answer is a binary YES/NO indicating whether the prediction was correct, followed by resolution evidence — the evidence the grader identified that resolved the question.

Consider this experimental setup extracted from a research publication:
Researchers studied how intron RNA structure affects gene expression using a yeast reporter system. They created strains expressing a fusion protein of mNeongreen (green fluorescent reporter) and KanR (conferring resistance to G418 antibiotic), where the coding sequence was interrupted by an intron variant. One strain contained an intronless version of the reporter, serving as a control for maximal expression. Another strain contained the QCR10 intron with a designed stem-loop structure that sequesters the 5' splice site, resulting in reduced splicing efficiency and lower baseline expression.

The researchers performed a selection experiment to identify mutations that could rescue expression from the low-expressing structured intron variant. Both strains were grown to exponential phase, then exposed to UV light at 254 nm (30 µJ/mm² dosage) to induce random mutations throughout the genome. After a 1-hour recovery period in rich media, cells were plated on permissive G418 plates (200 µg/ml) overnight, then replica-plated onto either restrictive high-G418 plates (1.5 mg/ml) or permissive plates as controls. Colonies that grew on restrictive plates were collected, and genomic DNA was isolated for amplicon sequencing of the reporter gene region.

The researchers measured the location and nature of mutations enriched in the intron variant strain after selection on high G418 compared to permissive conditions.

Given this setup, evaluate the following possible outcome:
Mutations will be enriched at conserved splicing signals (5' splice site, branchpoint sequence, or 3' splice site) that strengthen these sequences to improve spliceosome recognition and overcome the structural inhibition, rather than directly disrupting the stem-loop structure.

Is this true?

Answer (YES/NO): NO